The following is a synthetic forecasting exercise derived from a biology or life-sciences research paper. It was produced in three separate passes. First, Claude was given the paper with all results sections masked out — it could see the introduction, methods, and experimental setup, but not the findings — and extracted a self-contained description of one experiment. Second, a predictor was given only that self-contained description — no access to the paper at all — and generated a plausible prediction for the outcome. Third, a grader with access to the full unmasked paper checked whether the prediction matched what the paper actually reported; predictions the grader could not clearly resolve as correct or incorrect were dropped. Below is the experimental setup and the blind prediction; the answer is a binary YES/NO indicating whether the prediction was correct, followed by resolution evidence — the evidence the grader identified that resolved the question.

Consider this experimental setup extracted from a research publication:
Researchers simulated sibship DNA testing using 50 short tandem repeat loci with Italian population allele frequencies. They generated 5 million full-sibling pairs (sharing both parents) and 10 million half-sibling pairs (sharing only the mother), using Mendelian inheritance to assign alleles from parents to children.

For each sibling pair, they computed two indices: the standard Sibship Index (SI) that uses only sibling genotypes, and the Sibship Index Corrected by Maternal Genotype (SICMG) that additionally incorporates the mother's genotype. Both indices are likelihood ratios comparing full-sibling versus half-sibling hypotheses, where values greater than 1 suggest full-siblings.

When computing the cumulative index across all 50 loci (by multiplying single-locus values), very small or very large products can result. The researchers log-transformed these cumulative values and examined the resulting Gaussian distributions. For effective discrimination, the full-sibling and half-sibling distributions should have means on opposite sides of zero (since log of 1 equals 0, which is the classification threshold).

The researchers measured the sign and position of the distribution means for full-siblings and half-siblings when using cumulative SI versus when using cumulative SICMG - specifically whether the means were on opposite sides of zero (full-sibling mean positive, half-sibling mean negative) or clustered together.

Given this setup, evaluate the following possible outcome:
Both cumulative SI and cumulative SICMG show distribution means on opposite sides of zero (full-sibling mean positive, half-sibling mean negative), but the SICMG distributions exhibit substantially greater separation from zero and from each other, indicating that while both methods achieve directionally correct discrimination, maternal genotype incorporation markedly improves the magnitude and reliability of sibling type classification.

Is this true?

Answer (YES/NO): NO